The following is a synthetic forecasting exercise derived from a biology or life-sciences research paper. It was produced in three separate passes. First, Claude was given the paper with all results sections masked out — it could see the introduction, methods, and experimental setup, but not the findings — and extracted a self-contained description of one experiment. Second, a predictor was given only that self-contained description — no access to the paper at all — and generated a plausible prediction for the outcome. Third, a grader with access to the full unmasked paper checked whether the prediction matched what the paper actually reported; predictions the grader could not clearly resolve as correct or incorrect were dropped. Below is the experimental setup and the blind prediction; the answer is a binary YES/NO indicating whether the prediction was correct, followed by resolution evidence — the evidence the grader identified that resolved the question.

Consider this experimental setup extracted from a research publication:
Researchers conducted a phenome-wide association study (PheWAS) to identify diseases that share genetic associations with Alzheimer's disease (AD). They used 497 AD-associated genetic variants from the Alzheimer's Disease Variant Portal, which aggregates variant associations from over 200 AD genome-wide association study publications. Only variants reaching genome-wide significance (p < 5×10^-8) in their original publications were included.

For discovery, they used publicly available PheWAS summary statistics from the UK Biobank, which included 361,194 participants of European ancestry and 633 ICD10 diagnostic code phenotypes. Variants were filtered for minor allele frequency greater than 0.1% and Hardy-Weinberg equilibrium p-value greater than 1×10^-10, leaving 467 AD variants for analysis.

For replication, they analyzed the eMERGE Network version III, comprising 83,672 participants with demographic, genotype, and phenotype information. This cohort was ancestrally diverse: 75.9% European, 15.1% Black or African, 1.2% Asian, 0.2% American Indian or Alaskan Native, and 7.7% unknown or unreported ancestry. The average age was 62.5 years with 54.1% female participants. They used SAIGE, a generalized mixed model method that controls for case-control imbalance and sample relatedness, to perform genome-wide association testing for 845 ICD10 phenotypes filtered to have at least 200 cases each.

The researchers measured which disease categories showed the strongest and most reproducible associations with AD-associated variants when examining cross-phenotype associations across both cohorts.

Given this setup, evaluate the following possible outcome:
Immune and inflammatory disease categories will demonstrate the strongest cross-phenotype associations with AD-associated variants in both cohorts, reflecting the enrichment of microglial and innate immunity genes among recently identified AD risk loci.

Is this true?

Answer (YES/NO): YES